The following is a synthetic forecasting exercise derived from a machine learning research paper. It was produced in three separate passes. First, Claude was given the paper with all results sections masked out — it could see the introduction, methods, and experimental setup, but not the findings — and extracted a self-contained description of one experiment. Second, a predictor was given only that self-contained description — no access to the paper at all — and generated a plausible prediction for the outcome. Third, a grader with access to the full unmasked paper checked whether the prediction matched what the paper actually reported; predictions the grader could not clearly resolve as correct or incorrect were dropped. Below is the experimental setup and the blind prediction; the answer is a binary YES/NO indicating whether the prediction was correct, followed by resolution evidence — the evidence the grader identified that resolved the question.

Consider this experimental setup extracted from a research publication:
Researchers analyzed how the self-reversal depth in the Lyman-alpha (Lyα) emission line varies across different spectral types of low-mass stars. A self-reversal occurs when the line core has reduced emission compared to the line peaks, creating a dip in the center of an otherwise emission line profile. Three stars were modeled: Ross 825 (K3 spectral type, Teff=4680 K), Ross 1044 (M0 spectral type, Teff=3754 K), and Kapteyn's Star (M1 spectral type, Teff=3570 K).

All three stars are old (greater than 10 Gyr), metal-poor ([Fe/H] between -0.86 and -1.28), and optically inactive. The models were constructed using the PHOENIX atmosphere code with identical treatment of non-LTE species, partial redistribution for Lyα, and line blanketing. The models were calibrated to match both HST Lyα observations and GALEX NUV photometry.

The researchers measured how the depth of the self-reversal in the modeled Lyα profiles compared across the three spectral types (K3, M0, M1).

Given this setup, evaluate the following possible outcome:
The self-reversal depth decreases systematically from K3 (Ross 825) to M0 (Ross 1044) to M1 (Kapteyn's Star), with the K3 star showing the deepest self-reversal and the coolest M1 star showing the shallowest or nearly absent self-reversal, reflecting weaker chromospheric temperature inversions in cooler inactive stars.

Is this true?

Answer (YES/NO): YES